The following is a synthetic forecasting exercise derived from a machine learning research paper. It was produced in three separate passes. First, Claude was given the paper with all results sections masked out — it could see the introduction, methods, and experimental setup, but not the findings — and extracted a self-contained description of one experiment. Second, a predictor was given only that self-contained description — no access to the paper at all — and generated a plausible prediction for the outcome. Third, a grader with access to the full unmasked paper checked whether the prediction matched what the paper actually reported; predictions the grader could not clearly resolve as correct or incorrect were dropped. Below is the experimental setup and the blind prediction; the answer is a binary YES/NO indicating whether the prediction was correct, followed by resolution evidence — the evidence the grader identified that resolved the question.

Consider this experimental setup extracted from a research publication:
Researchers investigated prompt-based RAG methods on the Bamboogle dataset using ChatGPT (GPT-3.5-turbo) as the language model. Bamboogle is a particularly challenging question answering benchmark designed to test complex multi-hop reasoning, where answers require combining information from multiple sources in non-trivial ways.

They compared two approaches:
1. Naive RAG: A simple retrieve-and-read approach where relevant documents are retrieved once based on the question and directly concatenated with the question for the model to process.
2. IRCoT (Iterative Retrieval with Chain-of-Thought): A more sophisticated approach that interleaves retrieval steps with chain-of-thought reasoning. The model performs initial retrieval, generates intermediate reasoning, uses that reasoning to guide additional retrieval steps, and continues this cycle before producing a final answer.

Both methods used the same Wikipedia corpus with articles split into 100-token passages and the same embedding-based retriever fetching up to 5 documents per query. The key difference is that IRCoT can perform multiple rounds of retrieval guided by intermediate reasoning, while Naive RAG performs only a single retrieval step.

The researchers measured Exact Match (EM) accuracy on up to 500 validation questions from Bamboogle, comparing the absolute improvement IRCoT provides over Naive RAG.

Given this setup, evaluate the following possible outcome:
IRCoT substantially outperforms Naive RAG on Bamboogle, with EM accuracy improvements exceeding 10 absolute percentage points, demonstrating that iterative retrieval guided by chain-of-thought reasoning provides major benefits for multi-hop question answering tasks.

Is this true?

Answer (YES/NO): YES